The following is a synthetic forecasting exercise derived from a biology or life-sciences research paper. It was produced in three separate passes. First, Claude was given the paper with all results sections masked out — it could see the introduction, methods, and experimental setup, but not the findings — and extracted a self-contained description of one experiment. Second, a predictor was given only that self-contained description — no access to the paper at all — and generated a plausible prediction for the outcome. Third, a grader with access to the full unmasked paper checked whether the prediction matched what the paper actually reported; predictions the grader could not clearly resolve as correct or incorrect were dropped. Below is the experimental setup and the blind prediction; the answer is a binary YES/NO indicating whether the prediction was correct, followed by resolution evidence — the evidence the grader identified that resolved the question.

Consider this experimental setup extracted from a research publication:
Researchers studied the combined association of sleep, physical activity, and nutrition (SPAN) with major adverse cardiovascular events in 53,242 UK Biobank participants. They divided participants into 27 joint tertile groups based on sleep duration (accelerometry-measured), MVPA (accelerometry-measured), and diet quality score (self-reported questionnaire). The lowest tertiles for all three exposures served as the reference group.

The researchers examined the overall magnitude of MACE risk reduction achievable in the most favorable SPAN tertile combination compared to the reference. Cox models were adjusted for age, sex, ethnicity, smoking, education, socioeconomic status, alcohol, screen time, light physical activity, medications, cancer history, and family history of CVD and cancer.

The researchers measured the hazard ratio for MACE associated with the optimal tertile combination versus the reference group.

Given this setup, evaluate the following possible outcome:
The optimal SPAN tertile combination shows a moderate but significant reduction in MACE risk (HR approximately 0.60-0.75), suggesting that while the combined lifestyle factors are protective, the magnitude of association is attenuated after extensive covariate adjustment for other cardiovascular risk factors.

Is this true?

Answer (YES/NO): NO